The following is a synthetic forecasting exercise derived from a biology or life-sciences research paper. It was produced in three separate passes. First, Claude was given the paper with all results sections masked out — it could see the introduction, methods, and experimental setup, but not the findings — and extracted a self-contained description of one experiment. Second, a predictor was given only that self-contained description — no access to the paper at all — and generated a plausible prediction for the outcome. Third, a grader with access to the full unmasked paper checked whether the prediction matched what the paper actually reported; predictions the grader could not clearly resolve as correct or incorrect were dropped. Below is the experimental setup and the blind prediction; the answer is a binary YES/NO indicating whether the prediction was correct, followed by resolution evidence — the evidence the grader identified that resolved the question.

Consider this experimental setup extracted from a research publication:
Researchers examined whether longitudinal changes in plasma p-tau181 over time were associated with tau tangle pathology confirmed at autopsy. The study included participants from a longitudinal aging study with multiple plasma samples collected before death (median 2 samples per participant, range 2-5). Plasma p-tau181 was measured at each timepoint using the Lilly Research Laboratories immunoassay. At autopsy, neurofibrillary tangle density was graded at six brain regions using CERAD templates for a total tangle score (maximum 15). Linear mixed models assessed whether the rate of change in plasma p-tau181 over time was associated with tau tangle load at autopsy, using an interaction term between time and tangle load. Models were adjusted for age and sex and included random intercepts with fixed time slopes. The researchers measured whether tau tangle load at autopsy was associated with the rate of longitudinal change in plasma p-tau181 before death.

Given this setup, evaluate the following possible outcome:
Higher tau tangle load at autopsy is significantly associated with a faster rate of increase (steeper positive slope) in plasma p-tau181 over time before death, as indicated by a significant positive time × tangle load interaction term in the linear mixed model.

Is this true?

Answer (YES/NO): NO